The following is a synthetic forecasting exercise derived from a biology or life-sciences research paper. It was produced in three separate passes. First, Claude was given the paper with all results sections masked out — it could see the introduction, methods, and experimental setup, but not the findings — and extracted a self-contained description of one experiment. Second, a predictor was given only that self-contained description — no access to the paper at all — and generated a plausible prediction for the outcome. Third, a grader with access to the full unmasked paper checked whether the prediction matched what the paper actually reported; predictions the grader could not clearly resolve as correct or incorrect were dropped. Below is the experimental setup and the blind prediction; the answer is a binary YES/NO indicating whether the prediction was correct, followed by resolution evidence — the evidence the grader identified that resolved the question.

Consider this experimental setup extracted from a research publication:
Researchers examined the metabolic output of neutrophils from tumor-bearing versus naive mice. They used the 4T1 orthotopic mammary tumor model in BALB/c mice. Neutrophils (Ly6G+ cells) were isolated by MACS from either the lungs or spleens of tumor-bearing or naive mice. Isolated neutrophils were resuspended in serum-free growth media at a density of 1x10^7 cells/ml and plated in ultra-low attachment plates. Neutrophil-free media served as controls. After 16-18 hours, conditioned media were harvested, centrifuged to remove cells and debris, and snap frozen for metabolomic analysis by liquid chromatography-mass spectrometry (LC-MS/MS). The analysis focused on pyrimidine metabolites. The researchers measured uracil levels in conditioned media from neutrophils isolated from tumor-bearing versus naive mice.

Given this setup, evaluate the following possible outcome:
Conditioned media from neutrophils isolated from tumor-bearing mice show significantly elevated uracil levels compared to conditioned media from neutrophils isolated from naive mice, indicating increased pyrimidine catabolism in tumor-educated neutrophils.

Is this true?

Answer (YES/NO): YES